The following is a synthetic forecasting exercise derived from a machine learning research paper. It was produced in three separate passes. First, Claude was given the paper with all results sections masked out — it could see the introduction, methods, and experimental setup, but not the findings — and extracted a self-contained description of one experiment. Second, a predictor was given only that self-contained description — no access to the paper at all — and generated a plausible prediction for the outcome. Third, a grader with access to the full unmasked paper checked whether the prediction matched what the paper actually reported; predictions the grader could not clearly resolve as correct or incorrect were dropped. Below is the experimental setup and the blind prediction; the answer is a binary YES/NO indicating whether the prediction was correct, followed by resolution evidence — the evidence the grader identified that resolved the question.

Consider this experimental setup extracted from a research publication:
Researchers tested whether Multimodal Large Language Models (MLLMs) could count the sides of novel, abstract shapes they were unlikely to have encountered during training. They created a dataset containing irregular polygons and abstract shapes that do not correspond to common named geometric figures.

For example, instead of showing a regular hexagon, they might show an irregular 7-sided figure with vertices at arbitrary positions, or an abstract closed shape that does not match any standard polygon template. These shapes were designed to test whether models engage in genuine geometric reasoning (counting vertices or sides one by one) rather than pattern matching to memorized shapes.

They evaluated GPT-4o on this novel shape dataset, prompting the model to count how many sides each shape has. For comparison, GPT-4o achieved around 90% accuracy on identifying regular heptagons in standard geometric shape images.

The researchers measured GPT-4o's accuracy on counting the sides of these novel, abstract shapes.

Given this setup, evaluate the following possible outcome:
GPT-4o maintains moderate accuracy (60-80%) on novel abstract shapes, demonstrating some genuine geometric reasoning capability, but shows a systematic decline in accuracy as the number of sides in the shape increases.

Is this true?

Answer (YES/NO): NO